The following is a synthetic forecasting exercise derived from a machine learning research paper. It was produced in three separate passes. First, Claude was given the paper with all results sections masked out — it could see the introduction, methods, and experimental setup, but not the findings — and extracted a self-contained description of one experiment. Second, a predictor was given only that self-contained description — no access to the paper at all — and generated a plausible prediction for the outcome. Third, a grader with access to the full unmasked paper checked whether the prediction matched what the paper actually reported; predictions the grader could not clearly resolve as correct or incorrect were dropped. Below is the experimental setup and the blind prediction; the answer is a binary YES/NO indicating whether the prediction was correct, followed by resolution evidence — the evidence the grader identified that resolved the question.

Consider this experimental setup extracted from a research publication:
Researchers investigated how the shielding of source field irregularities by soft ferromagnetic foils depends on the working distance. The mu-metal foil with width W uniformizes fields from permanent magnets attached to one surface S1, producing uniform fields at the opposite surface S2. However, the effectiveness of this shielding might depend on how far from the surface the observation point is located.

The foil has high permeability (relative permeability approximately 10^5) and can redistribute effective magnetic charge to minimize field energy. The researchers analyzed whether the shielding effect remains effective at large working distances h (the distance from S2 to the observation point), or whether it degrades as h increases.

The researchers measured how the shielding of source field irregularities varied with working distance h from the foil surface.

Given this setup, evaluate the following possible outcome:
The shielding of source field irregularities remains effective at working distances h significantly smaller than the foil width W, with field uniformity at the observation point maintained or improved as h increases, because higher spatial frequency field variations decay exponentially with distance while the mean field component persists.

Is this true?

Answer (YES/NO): NO